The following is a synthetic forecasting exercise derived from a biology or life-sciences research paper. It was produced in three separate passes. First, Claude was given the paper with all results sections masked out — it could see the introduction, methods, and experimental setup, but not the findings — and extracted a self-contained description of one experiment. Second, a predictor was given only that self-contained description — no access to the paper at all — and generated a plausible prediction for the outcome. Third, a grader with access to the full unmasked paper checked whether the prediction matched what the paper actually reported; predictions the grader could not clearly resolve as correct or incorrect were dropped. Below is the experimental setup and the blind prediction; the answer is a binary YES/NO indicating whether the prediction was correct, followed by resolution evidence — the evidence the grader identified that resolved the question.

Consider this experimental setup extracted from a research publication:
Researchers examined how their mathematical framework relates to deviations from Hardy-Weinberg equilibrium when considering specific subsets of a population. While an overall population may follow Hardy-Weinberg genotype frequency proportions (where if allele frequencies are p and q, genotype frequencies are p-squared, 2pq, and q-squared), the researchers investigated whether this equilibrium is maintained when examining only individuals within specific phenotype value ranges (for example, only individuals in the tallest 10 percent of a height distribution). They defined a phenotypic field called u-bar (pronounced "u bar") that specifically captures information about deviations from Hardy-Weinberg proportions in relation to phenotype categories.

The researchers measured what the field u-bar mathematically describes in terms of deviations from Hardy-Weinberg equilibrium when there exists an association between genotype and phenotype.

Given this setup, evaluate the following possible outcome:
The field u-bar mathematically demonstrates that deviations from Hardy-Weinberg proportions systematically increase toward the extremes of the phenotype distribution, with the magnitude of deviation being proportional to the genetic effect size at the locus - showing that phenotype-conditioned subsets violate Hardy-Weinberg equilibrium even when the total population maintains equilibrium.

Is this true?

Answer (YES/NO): NO